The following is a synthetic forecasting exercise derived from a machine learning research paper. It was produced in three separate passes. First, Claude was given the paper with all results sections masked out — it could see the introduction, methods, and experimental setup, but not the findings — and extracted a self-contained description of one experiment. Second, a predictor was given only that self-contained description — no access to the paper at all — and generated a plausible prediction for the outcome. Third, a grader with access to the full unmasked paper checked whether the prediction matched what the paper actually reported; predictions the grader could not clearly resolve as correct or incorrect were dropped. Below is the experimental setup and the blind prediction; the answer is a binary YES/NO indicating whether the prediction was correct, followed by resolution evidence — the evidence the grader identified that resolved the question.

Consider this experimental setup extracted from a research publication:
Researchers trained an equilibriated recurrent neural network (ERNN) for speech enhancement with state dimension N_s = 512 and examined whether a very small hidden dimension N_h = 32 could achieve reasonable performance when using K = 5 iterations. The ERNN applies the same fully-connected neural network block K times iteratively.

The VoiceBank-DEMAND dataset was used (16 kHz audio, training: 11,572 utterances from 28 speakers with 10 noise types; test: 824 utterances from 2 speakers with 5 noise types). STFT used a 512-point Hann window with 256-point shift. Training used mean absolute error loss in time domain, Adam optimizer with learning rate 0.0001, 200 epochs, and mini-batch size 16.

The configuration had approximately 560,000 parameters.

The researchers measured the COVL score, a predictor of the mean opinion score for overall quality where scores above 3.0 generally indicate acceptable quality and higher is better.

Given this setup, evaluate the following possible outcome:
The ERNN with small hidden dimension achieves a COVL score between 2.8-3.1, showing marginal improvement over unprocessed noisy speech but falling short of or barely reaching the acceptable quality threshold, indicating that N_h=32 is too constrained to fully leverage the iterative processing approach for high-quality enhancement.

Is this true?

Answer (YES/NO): YES